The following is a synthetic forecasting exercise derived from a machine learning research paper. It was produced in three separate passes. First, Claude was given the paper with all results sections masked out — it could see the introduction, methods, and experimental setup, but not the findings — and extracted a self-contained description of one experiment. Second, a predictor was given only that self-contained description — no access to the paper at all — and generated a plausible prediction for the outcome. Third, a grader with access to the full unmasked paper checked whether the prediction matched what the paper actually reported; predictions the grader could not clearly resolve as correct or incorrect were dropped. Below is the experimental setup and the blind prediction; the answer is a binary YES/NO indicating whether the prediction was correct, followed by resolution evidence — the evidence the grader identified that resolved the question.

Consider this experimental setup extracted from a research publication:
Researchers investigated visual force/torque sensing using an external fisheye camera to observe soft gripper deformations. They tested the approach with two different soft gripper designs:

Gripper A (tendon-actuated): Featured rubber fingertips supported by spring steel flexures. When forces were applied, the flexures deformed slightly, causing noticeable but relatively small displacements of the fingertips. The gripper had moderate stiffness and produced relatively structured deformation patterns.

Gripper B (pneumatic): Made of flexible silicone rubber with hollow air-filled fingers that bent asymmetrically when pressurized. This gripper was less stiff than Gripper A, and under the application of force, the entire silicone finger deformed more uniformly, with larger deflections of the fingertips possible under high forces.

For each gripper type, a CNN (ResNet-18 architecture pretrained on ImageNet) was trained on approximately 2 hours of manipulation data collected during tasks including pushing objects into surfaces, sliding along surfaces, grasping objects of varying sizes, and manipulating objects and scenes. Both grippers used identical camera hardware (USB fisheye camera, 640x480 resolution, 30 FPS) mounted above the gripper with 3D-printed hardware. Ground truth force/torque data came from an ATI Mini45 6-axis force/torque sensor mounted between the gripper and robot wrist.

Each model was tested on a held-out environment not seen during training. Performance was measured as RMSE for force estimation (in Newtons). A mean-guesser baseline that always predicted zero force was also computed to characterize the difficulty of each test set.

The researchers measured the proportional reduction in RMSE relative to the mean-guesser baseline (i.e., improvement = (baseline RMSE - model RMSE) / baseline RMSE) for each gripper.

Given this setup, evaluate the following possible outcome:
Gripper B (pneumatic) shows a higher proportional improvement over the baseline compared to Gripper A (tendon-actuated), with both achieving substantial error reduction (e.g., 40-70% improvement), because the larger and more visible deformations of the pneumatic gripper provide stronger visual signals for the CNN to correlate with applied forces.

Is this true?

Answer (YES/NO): NO